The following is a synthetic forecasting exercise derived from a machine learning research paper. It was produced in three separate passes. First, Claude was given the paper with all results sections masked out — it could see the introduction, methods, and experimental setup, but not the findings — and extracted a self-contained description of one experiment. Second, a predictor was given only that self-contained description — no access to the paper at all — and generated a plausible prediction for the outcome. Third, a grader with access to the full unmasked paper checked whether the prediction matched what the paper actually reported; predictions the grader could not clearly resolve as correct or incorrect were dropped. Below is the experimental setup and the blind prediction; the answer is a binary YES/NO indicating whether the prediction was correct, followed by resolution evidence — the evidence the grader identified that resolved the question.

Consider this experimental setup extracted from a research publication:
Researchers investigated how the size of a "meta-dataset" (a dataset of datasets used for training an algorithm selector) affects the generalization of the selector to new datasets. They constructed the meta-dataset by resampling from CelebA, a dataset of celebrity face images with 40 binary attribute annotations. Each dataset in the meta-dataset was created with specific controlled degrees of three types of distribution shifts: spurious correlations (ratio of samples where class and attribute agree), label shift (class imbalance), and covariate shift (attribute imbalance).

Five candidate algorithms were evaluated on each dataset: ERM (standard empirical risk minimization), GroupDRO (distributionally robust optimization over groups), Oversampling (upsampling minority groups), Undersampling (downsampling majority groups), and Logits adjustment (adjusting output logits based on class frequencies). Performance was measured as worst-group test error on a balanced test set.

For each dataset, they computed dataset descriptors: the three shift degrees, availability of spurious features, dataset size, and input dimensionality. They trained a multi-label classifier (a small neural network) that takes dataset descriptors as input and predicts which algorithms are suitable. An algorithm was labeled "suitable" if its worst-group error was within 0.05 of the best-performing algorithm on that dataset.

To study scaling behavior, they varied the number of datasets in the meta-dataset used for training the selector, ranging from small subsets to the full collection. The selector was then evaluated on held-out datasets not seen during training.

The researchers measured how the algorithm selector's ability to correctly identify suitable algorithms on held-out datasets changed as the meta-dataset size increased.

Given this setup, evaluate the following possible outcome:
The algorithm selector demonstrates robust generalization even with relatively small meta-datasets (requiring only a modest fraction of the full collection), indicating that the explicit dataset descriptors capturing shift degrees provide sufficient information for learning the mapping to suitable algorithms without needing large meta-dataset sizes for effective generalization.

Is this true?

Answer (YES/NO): YES